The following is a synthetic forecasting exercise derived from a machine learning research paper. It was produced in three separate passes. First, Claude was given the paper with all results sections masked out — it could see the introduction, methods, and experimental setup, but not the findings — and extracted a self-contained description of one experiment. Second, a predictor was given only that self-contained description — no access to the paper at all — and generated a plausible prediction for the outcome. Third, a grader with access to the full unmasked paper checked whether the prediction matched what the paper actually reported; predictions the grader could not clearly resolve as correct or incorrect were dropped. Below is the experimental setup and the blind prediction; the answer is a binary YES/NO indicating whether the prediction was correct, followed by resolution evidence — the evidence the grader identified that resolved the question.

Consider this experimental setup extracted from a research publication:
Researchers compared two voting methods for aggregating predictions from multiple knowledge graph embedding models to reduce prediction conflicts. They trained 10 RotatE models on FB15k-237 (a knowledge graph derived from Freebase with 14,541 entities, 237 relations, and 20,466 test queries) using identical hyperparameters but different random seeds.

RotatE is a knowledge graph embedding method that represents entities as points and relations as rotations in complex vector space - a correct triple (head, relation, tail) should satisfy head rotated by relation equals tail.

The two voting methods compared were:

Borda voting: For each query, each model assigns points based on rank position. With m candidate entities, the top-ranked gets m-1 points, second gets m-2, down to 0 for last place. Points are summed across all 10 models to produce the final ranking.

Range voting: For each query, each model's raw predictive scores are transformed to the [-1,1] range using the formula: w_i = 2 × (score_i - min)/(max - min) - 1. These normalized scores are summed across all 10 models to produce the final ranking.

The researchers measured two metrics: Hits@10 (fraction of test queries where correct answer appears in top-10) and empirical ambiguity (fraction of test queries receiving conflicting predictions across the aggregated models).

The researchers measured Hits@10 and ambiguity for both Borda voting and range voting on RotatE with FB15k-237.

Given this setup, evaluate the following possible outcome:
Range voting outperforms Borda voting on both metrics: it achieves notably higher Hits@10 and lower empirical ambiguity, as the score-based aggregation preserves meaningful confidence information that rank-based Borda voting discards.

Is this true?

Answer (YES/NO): NO